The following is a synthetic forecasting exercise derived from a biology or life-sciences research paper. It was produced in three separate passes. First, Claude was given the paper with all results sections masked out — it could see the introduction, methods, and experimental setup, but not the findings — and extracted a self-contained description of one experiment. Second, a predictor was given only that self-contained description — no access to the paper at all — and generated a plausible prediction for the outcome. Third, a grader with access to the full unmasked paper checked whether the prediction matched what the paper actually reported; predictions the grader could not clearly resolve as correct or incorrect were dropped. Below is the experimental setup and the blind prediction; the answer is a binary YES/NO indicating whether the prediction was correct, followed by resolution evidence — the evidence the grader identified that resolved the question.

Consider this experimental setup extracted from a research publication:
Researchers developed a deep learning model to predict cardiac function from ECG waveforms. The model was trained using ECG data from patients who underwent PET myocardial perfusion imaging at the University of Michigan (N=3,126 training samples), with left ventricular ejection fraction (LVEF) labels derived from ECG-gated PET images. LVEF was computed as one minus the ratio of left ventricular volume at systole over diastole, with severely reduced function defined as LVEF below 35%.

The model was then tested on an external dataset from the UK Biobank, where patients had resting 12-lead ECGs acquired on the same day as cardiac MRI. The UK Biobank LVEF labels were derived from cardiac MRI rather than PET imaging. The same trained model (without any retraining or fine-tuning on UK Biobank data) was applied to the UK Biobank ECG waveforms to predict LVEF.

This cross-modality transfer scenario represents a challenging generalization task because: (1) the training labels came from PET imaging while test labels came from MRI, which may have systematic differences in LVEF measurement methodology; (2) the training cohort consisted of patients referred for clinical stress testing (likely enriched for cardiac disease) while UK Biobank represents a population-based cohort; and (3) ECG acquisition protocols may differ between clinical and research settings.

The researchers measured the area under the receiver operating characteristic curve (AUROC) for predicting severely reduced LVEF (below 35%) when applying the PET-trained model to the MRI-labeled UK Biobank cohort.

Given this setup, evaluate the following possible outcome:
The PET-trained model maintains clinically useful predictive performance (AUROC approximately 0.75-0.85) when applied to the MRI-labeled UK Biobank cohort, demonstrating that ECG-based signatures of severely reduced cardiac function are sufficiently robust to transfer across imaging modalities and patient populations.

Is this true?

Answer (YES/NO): NO